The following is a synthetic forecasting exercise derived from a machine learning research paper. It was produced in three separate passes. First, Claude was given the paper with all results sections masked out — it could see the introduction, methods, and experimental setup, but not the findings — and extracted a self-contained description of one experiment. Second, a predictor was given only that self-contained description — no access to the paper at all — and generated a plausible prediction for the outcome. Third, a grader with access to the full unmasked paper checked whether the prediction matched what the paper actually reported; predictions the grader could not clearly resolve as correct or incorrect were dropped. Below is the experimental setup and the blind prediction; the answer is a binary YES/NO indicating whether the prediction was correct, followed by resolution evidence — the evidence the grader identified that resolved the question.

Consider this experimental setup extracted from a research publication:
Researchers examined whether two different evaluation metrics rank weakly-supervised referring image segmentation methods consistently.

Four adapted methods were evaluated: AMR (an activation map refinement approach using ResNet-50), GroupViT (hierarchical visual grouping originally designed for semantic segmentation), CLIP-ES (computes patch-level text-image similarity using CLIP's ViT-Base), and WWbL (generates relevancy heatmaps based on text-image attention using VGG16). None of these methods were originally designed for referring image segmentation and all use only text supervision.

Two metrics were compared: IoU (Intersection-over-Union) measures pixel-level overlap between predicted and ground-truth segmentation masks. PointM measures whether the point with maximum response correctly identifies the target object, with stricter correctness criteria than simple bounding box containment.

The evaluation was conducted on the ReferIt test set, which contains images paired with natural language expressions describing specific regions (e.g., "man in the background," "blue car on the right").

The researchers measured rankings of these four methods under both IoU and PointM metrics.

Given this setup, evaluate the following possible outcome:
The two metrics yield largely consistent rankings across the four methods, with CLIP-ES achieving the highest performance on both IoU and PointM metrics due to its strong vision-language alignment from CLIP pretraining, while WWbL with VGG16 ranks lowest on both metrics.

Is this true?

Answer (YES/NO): NO